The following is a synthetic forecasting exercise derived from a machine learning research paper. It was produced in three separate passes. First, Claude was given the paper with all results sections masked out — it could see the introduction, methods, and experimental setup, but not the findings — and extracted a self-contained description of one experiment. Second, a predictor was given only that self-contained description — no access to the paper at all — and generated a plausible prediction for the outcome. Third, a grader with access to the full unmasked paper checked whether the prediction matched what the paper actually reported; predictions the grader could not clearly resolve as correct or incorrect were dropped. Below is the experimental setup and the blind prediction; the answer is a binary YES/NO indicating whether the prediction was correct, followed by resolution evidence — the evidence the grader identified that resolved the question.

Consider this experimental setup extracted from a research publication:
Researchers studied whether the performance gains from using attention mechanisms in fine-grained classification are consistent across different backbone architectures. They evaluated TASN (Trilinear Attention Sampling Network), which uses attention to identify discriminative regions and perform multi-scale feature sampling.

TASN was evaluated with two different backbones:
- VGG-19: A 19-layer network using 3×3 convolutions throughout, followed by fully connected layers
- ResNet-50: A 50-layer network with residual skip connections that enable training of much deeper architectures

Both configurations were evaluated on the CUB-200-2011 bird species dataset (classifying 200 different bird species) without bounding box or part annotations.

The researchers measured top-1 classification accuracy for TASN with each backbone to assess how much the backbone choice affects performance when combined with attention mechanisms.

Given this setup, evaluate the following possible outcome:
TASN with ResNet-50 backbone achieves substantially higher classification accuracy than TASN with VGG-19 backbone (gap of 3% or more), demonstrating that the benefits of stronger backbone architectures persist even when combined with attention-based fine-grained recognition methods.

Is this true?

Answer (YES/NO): NO